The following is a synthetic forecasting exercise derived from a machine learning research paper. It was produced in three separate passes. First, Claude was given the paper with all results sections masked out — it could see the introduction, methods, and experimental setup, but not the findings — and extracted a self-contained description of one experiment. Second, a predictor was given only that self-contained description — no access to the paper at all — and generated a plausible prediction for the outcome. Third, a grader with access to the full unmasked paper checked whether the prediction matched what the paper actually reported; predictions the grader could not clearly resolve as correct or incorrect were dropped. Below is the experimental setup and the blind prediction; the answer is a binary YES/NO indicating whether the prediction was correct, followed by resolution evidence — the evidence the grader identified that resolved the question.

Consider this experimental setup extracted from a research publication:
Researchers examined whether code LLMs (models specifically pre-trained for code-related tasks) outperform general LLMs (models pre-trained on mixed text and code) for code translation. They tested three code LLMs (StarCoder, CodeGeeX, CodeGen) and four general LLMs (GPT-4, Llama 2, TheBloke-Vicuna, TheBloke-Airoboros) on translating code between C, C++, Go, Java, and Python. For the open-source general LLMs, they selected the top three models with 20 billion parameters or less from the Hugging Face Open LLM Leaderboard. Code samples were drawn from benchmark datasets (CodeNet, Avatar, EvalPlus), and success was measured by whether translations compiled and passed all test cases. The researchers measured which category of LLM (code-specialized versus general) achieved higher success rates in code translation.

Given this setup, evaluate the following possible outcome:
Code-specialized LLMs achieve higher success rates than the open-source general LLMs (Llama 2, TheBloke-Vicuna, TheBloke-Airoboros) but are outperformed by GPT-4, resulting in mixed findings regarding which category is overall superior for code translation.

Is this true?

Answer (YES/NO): NO